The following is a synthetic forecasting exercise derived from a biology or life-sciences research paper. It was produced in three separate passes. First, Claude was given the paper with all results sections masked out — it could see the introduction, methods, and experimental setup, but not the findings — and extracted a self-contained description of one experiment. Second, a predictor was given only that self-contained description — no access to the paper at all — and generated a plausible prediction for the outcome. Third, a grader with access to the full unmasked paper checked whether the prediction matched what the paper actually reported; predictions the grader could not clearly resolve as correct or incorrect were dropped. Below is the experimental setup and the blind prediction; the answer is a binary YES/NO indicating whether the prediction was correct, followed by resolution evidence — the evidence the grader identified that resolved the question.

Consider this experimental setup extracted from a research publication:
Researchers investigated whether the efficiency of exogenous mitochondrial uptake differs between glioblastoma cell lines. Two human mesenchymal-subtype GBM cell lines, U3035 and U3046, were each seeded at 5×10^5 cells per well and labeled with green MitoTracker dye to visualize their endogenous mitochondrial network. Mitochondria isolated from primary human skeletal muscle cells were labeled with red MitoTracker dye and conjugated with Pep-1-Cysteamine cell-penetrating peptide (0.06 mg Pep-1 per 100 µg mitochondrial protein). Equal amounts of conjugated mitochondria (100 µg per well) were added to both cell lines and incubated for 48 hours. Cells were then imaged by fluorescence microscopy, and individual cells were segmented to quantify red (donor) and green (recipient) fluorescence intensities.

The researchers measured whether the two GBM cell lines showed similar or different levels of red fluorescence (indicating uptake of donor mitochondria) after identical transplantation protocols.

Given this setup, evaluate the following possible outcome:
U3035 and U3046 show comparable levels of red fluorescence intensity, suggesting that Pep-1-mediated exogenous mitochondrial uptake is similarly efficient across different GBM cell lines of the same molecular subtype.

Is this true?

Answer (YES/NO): NO